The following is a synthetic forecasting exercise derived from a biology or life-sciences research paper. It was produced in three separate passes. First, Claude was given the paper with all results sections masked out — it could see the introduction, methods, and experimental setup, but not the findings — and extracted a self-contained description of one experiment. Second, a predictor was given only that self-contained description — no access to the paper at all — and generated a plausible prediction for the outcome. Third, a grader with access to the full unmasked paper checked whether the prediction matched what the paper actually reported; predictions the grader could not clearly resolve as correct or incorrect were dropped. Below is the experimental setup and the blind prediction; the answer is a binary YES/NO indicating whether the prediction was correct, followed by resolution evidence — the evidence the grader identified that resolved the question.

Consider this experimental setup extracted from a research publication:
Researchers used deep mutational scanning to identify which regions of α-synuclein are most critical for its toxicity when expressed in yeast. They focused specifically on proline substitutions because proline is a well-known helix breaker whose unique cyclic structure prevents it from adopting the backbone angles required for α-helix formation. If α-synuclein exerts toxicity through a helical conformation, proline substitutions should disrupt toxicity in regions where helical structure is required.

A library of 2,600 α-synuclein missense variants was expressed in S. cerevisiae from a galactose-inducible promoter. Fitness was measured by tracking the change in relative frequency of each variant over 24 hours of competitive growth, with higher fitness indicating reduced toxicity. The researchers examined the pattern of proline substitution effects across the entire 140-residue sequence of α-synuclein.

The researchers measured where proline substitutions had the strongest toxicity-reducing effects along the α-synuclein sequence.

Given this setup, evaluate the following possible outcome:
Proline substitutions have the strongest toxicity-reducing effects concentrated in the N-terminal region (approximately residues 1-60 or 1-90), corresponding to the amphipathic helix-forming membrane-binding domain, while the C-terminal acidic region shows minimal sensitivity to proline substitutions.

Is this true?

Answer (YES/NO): YES